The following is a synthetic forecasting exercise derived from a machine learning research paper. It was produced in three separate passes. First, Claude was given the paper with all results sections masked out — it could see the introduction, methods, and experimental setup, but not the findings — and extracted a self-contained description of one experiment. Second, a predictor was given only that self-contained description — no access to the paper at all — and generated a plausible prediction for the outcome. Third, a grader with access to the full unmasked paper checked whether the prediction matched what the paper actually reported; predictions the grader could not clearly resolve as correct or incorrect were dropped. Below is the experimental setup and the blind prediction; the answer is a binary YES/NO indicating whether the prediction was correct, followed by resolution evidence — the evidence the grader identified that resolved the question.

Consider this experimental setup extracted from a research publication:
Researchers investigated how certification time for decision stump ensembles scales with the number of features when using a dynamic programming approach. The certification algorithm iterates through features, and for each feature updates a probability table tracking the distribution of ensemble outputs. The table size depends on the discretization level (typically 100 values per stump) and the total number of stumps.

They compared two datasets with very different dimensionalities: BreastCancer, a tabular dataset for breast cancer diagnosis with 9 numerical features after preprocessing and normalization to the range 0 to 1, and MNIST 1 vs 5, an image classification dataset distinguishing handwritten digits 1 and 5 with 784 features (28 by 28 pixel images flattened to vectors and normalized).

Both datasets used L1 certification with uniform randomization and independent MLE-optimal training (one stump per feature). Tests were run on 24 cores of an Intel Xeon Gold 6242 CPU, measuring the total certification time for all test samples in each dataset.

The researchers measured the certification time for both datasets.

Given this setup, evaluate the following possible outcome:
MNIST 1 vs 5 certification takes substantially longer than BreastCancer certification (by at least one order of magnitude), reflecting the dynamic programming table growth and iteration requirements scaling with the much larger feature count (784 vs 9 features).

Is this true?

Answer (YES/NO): YES